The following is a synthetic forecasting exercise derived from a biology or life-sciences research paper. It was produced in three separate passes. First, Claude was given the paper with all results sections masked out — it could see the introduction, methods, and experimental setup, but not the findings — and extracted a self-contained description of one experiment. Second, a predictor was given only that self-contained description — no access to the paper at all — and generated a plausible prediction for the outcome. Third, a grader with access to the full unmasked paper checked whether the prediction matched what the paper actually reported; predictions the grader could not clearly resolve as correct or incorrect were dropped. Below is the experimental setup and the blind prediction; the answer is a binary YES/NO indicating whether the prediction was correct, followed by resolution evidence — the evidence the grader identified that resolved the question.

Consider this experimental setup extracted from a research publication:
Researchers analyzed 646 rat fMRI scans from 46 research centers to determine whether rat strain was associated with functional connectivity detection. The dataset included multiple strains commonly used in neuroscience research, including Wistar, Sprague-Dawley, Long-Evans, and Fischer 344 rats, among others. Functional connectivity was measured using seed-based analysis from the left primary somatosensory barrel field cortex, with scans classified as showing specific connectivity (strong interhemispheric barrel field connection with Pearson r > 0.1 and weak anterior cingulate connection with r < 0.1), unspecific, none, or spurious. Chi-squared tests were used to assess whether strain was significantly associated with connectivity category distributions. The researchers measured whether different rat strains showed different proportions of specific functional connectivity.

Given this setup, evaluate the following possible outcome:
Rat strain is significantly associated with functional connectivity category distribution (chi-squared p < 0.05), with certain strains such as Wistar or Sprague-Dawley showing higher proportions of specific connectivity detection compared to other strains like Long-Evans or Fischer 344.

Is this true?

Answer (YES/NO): NO